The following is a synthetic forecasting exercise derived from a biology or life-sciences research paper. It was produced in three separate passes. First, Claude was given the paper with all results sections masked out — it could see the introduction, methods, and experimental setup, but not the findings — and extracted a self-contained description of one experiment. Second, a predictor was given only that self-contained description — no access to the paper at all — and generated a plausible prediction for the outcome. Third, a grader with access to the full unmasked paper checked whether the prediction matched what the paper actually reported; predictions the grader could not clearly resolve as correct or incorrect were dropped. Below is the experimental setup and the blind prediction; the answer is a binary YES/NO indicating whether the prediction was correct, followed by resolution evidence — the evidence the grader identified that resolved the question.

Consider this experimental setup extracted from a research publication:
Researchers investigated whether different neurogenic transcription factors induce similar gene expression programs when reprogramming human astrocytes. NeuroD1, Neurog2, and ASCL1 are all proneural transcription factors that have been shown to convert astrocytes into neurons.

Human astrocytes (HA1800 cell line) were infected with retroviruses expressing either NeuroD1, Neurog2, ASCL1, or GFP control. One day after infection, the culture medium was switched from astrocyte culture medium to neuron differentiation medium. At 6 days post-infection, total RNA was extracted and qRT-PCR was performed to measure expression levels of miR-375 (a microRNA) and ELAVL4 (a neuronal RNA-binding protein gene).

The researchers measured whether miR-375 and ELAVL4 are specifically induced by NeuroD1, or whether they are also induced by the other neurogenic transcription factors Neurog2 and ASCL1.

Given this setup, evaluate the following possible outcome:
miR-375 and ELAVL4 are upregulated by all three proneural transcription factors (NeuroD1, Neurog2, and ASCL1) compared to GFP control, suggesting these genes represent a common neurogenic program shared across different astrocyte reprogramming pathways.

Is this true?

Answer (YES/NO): YES